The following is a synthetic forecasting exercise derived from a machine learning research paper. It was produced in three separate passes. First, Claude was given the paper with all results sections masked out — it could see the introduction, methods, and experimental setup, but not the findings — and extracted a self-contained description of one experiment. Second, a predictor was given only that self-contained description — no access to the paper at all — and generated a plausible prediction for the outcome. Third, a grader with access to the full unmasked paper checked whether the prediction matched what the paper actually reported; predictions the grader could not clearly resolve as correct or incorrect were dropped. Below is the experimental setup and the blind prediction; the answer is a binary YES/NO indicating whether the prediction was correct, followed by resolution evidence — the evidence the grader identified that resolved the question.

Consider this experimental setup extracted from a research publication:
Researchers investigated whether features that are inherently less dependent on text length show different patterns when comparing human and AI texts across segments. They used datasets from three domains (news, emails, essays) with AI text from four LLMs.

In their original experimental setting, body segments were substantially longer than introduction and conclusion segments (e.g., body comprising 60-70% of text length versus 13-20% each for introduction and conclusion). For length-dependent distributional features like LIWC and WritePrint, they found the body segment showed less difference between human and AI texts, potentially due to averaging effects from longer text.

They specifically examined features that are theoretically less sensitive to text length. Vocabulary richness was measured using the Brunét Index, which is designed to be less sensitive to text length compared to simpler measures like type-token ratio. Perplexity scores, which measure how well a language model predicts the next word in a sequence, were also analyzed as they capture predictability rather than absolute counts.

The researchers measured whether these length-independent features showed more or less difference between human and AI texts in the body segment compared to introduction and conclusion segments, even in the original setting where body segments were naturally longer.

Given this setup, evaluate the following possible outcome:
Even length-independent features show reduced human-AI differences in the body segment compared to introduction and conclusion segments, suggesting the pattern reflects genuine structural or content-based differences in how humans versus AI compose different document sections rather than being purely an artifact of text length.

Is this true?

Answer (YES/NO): NO